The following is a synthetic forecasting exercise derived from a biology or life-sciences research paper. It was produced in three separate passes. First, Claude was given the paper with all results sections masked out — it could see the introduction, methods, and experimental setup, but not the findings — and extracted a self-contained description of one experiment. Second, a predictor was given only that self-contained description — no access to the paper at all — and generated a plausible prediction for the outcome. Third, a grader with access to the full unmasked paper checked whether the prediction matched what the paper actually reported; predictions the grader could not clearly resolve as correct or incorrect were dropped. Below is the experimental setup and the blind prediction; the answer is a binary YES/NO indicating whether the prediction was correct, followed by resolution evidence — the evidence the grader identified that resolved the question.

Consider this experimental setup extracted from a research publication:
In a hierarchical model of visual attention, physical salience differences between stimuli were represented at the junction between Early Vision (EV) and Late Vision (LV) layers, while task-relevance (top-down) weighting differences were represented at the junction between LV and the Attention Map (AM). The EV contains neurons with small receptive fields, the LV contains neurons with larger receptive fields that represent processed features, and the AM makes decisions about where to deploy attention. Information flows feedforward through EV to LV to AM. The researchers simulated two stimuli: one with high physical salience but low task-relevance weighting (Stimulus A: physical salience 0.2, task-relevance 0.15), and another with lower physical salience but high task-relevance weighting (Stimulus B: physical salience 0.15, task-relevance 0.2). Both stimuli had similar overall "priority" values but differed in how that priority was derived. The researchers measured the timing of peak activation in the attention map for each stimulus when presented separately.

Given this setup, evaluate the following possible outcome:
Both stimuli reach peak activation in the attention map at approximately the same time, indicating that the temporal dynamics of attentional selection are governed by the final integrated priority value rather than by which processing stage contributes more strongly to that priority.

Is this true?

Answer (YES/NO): NO